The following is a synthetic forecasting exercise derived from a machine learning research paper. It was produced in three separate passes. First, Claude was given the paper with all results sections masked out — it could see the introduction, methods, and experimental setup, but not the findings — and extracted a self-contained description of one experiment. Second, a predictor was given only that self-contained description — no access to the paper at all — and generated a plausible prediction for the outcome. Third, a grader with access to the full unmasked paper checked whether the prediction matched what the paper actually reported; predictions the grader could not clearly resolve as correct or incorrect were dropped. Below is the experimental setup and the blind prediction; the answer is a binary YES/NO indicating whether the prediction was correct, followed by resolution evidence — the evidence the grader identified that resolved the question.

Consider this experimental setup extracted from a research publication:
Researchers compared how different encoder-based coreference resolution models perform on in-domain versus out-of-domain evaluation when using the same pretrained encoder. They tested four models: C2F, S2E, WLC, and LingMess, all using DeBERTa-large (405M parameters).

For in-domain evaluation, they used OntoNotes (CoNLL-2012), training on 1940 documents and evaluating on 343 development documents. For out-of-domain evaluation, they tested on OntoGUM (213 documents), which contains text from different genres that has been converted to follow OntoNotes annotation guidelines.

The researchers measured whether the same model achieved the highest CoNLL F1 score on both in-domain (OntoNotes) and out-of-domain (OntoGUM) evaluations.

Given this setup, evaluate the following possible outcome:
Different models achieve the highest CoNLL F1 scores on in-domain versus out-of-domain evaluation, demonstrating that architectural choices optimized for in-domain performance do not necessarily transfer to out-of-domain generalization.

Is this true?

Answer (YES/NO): YES